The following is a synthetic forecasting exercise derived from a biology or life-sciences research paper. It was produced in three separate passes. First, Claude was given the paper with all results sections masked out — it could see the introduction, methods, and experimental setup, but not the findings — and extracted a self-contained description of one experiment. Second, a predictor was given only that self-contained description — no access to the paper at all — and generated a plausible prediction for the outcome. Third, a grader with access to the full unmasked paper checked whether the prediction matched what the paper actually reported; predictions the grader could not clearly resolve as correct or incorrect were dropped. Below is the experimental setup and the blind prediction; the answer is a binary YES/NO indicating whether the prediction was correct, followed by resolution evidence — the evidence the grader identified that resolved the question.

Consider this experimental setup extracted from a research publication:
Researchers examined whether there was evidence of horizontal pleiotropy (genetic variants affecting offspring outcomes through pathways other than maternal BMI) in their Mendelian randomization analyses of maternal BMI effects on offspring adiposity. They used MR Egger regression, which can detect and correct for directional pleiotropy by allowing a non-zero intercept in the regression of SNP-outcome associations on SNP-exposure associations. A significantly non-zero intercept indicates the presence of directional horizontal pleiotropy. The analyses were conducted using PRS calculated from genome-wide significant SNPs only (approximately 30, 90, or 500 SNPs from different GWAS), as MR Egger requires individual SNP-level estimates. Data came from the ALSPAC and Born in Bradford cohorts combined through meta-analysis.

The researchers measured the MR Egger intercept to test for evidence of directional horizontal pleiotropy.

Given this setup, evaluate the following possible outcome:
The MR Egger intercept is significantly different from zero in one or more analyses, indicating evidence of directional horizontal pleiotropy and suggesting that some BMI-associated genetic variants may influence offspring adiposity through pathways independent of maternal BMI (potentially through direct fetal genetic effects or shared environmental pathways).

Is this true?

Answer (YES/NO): NO